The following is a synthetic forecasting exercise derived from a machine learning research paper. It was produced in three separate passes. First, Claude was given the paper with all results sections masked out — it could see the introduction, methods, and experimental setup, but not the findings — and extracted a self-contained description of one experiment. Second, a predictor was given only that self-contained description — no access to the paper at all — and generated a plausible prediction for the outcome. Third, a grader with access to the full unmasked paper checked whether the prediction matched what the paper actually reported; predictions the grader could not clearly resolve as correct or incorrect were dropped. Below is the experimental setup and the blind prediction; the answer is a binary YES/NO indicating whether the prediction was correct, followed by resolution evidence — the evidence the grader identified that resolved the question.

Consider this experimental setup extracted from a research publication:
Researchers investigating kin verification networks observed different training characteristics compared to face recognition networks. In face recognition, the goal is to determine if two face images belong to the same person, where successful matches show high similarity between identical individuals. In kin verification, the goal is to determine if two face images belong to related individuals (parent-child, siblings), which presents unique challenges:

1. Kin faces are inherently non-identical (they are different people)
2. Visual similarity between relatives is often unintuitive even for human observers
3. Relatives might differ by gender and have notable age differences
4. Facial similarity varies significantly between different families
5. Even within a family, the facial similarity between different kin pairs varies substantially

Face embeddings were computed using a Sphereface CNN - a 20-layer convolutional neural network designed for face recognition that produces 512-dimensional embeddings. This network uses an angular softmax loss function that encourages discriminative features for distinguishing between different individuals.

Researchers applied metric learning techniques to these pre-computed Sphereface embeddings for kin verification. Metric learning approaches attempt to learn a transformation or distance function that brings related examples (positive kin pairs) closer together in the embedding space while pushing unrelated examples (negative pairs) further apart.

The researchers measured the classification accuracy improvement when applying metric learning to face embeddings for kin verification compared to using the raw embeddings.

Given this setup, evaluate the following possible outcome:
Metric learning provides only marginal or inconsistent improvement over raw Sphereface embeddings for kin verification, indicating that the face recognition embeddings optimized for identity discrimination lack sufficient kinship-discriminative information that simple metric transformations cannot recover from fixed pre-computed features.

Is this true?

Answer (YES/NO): YES